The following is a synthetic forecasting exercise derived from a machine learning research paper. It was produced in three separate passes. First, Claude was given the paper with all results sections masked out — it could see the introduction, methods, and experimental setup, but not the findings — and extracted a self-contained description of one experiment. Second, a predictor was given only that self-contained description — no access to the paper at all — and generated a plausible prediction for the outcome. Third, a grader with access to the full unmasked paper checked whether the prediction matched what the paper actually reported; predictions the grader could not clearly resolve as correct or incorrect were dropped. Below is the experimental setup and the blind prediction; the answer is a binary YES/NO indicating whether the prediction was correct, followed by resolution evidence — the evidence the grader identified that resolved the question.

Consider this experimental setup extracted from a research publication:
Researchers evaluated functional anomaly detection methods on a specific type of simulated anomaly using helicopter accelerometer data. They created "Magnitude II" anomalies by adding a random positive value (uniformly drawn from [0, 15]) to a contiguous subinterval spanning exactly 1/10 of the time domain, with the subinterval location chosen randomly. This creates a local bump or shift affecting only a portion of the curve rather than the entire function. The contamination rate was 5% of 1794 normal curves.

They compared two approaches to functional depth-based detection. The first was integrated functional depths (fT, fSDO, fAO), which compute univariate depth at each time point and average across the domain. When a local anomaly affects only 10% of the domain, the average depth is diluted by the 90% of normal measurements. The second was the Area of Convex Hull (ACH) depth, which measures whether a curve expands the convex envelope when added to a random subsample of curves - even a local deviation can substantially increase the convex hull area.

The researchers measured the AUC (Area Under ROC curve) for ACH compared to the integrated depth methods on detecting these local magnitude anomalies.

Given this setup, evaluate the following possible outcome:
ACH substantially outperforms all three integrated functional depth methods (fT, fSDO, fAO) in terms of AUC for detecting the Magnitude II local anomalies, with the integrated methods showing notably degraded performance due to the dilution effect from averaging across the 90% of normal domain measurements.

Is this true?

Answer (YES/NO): YES